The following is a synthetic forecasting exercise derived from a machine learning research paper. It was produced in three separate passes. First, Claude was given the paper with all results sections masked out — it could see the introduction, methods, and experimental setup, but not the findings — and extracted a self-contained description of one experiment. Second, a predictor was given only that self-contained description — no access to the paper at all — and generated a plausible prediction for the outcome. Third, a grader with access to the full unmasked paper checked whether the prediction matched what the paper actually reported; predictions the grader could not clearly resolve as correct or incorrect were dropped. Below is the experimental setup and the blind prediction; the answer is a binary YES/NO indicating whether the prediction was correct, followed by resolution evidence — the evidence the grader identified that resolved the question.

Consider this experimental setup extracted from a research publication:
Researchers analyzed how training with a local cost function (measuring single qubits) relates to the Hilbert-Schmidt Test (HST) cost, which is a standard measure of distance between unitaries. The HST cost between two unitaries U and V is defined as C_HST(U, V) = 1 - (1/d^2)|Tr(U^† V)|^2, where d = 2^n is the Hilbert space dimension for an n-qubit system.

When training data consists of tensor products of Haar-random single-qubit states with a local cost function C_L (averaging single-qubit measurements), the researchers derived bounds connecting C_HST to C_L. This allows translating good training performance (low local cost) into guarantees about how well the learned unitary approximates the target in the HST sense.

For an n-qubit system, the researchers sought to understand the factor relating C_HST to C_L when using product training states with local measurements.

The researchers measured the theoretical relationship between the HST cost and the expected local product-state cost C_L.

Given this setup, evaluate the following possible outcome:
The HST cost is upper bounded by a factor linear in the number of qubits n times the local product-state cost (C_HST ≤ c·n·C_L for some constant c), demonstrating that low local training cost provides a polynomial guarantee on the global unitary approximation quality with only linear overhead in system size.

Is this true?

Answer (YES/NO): YES